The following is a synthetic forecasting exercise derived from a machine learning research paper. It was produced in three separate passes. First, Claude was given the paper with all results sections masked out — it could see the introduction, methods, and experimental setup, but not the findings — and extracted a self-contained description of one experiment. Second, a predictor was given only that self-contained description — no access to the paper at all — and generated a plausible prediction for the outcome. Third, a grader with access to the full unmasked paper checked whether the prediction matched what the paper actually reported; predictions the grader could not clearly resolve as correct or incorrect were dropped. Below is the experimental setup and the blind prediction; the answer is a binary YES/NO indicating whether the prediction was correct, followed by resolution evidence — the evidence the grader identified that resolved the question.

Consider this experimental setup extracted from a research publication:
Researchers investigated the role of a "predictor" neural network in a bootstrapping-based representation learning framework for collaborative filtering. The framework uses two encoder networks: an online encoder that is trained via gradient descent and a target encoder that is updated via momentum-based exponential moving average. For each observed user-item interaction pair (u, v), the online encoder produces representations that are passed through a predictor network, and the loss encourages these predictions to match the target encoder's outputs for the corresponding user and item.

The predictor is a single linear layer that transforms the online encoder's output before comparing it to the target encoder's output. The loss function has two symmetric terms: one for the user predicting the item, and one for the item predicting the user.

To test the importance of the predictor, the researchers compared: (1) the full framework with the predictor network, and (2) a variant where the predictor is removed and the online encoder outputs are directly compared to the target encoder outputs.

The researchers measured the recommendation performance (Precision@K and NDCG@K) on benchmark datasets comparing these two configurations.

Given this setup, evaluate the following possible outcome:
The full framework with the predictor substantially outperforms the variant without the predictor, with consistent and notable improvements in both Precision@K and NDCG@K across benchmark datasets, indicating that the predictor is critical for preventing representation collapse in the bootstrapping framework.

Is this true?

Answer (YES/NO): NO